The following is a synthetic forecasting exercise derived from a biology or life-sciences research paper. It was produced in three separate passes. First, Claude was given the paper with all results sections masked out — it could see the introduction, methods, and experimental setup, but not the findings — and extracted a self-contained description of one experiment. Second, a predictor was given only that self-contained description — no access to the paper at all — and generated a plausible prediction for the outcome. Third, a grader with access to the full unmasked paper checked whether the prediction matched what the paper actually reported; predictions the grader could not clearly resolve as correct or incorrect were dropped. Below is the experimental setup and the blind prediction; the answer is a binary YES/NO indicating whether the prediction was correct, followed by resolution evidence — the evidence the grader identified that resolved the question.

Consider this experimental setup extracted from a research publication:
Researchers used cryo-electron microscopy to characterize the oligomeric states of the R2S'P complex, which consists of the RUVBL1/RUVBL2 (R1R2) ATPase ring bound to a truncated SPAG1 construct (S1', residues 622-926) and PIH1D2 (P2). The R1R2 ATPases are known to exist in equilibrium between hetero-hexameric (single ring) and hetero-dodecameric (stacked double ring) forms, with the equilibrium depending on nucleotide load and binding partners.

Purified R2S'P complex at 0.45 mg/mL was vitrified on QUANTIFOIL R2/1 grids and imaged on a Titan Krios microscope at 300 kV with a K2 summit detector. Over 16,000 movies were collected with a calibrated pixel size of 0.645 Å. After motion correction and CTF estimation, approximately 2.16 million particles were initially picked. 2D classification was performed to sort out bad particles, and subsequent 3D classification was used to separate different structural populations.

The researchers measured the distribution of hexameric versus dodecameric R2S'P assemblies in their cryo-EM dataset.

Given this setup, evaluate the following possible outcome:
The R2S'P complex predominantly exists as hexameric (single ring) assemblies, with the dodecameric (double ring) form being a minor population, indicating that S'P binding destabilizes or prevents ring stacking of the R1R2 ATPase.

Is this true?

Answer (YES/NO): YES